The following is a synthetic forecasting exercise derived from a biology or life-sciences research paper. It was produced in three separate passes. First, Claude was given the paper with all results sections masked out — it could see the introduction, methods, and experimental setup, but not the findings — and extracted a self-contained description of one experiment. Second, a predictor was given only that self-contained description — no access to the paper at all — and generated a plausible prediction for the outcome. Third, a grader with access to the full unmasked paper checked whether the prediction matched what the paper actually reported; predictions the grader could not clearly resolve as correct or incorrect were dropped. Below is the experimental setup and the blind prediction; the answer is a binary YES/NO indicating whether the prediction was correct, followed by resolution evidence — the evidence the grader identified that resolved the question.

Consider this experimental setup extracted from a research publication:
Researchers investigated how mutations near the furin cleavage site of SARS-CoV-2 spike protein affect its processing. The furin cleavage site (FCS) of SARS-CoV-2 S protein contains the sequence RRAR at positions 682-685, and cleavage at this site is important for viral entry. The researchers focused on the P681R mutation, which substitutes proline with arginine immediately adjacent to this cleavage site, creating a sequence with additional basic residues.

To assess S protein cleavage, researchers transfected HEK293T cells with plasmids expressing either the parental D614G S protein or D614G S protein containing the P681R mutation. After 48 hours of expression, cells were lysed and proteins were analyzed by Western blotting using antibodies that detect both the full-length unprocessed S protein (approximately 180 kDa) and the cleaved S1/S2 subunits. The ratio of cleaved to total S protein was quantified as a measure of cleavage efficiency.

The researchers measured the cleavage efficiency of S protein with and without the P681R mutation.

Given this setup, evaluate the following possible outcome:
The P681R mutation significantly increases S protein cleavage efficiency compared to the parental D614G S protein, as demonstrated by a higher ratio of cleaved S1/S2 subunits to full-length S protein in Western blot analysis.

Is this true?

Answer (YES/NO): YES